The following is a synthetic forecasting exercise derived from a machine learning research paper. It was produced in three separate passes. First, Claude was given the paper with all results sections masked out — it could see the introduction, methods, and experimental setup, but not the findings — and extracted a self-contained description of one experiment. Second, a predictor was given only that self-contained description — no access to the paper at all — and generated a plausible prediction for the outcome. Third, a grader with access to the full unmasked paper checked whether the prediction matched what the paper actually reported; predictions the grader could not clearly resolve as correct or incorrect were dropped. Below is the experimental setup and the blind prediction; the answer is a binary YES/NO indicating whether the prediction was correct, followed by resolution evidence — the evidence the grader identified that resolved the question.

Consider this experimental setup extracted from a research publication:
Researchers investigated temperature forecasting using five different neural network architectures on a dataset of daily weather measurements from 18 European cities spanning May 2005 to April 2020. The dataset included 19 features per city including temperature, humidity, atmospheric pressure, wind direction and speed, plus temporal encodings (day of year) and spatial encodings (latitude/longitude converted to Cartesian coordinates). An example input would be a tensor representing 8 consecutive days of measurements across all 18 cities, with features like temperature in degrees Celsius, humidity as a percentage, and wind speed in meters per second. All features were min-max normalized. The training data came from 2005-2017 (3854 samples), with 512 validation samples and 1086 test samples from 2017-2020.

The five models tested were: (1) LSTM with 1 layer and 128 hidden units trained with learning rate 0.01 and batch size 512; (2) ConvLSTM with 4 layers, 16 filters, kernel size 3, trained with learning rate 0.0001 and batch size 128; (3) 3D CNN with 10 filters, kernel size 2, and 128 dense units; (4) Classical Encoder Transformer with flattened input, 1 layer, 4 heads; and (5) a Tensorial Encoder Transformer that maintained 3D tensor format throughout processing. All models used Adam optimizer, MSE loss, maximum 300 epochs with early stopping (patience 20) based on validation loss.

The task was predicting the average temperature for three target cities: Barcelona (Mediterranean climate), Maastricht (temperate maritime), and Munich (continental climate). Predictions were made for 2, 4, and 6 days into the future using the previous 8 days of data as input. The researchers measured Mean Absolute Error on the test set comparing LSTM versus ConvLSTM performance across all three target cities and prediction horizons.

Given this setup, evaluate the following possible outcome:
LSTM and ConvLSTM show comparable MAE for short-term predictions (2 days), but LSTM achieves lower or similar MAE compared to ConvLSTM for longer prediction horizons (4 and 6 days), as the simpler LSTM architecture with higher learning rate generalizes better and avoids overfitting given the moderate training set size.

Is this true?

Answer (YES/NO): NO